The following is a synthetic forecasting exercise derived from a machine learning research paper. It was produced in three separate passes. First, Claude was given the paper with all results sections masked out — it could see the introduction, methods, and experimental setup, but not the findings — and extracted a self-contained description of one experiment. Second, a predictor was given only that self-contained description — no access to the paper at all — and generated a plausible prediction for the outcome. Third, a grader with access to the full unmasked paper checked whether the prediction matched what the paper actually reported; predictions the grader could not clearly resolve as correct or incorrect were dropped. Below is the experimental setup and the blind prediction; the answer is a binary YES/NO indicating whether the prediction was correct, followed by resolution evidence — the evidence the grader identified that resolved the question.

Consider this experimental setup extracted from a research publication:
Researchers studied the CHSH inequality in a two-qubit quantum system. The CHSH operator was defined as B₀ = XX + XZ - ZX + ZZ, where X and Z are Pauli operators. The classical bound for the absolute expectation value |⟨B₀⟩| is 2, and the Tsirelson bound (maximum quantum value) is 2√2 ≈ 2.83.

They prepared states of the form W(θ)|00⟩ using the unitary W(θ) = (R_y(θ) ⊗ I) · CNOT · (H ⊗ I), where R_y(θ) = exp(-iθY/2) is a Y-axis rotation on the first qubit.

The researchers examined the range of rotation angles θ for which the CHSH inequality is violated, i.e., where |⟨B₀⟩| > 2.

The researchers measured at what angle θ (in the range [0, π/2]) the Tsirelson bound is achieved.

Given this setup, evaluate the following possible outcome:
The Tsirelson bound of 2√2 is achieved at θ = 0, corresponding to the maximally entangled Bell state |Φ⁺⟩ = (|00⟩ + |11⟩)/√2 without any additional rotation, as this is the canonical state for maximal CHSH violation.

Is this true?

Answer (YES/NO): NO